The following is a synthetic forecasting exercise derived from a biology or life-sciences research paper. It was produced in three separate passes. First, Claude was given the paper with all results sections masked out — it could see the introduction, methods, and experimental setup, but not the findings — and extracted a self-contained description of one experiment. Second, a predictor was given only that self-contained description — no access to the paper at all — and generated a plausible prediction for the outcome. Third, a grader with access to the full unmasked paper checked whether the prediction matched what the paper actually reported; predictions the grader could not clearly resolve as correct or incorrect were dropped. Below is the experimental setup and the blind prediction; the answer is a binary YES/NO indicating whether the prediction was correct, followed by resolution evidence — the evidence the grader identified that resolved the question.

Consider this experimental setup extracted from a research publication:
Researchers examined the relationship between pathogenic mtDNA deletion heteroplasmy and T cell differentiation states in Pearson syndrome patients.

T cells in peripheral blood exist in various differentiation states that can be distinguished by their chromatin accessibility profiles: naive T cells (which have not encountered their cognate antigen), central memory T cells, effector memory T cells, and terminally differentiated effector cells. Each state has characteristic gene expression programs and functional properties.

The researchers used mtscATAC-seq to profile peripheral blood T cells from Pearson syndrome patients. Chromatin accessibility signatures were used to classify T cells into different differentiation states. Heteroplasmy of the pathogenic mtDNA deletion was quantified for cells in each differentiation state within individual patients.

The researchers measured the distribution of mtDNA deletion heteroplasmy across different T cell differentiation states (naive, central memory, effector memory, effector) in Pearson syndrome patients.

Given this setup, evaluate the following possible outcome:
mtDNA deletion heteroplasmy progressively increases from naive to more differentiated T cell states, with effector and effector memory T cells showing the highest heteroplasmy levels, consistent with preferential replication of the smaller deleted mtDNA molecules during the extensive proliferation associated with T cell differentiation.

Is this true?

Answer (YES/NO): NO